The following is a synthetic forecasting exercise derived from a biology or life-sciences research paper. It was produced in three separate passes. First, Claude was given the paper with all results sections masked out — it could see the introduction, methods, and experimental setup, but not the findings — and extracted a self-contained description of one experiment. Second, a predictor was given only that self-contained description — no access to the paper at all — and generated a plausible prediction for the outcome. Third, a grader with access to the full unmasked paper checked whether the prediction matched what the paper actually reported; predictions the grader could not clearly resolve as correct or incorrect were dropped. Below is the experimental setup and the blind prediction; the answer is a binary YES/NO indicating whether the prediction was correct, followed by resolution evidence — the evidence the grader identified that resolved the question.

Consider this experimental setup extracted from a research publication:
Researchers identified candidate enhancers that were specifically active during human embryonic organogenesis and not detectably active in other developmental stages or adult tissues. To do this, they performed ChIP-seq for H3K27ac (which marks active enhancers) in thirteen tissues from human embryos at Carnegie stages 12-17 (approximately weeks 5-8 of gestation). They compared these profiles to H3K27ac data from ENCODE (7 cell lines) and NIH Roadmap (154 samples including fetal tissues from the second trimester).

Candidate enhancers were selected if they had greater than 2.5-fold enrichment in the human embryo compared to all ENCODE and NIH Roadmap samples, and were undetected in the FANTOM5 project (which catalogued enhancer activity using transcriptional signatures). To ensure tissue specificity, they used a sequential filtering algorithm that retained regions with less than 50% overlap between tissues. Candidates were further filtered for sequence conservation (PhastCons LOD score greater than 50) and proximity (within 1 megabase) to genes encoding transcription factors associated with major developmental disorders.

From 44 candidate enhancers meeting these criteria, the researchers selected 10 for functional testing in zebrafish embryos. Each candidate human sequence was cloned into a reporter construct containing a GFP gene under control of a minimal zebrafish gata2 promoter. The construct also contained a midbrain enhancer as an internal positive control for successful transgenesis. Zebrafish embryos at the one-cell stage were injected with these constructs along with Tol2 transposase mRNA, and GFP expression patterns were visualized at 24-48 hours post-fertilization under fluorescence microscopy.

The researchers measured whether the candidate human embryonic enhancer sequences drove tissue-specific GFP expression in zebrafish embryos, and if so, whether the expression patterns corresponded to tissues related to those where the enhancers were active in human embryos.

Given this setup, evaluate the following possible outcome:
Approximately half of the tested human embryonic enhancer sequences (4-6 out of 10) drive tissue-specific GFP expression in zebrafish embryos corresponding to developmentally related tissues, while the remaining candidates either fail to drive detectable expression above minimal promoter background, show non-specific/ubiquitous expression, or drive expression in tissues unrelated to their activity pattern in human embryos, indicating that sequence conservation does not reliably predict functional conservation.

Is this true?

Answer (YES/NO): NO